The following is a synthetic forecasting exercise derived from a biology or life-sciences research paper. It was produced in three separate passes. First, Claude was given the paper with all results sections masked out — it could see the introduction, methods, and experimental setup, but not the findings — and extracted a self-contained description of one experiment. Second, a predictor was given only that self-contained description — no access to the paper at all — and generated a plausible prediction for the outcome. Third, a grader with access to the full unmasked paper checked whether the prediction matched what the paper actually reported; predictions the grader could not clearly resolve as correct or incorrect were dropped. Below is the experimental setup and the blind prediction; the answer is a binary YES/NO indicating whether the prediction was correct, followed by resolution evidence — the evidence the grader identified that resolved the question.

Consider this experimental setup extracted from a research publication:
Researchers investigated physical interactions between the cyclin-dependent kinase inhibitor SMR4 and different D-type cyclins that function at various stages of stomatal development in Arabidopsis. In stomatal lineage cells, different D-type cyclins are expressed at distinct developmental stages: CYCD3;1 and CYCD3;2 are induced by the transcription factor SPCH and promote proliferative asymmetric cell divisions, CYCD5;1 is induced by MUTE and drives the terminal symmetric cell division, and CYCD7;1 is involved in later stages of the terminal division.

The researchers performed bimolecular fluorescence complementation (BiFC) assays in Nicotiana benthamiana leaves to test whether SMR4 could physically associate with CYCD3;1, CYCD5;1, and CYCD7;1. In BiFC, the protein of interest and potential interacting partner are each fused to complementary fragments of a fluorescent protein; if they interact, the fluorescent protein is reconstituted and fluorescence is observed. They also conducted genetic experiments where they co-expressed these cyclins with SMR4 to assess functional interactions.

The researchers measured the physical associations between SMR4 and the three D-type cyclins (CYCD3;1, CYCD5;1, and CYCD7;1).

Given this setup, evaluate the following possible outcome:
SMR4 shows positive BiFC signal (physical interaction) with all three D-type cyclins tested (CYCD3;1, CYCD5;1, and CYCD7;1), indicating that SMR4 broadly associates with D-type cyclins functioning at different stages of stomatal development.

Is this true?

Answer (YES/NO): NO